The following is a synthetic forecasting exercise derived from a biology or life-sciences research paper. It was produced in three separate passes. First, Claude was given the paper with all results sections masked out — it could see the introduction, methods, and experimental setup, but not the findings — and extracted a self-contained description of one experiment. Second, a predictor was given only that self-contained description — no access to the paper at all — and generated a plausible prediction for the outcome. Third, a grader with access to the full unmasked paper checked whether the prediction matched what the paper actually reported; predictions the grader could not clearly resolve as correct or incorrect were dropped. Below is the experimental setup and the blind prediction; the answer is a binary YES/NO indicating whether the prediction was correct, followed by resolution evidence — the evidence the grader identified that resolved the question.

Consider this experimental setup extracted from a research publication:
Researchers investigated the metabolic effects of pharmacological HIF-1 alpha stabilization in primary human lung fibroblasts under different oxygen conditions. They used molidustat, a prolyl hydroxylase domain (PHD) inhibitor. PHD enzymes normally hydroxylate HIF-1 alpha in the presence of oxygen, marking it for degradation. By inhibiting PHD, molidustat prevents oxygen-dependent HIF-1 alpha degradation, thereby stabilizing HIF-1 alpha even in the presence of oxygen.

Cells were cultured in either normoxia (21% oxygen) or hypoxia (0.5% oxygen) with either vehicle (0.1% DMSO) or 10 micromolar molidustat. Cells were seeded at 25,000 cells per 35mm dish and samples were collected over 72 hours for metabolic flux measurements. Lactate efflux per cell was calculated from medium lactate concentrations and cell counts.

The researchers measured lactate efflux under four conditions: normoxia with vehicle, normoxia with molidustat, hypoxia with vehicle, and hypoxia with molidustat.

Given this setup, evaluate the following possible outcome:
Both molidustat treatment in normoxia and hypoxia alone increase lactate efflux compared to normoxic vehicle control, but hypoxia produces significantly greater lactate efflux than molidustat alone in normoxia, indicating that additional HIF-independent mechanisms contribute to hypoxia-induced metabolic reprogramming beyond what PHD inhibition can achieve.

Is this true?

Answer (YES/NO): NO